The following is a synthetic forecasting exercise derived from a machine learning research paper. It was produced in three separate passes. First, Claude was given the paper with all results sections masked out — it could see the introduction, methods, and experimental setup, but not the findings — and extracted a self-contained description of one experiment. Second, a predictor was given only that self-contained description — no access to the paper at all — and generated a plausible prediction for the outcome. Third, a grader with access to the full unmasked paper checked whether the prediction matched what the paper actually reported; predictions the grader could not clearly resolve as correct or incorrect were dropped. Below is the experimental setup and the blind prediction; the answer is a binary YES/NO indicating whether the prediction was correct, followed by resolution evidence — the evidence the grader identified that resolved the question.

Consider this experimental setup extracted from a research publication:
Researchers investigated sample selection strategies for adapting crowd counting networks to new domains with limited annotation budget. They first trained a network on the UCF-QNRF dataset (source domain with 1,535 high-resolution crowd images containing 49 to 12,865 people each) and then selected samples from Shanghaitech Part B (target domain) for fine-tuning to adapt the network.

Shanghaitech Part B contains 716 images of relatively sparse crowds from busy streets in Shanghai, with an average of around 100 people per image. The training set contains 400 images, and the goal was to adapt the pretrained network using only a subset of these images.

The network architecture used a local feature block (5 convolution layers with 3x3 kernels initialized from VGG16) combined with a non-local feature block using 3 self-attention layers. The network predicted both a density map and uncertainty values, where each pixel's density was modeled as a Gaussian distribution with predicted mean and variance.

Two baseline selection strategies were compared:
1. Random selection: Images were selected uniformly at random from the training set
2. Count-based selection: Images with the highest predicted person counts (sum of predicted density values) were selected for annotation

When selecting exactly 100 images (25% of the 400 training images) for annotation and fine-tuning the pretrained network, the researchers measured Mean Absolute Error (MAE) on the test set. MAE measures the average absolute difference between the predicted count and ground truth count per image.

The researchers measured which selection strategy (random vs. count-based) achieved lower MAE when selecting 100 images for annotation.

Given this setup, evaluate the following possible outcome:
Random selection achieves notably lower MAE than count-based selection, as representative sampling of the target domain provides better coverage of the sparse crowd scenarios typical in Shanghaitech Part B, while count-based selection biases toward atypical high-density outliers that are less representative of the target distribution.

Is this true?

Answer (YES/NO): NO